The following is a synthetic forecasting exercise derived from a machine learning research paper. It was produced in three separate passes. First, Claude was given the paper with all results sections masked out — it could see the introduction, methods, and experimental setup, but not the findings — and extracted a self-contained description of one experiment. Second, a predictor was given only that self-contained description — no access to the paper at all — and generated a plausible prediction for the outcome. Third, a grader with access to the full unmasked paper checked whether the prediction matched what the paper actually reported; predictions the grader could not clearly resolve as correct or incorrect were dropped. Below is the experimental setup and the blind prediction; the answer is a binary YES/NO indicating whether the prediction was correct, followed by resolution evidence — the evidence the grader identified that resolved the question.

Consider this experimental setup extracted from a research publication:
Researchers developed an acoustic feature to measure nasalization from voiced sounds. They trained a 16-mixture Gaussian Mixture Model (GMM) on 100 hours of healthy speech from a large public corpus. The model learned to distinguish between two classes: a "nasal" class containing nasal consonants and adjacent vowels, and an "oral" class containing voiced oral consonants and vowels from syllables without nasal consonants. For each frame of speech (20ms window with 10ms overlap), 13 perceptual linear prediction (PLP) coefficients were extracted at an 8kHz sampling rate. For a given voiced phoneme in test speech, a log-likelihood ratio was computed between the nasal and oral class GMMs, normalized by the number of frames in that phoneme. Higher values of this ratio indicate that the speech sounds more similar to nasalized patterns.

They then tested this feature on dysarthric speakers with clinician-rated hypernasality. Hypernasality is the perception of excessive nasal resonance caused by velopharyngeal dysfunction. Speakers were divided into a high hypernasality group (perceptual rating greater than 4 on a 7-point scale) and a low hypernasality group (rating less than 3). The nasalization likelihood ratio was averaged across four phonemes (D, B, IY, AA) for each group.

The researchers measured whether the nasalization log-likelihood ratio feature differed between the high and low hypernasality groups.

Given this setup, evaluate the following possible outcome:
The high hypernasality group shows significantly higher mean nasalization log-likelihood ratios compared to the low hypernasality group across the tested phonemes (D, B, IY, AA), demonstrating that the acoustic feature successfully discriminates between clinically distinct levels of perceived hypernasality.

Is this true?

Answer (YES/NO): YES